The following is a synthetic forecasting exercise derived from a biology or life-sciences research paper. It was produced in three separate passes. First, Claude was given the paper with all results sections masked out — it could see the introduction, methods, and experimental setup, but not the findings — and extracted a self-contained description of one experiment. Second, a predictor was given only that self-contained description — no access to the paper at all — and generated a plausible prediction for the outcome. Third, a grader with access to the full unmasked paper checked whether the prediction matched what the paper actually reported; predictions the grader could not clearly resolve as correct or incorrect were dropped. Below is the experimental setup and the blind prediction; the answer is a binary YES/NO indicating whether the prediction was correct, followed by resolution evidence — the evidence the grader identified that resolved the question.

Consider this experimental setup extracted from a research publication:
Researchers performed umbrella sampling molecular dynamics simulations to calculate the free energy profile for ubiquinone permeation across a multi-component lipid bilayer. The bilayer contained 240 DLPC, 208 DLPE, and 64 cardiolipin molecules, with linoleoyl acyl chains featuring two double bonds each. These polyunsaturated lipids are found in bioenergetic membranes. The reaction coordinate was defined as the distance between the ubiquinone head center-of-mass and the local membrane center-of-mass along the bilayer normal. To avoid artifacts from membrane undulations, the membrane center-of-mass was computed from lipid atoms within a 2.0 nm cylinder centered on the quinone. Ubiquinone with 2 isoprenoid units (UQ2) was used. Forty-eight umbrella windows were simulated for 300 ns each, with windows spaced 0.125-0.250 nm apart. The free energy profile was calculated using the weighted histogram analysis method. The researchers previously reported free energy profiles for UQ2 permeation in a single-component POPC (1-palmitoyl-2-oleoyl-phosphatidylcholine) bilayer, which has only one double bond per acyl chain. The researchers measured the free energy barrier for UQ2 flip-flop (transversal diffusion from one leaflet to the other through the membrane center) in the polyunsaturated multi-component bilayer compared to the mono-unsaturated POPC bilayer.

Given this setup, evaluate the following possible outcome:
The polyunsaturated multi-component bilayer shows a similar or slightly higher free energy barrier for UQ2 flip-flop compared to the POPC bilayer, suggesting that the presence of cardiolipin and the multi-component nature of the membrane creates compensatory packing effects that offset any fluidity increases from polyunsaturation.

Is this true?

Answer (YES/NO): NO